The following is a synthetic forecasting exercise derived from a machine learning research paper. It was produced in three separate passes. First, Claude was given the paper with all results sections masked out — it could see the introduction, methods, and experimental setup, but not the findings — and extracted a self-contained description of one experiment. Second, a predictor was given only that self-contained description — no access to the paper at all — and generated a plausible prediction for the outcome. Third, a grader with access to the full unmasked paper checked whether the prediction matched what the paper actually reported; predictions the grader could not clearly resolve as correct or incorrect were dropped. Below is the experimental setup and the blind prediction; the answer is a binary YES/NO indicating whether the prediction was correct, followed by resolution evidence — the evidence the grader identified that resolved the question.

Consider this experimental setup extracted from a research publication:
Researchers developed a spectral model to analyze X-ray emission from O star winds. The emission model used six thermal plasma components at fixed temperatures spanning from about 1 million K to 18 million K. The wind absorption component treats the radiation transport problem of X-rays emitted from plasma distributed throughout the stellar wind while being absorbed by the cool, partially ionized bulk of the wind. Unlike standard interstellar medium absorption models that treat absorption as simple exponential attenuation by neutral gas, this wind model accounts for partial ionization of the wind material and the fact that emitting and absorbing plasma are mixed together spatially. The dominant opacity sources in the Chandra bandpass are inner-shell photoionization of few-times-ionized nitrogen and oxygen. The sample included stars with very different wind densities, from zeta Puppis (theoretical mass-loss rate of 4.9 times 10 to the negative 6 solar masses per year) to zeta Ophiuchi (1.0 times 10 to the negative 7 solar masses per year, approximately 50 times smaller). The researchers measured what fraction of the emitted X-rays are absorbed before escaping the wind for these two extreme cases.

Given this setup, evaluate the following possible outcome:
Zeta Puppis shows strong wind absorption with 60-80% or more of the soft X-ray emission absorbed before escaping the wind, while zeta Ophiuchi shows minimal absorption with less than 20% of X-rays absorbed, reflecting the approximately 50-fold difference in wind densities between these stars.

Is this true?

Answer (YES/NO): NO